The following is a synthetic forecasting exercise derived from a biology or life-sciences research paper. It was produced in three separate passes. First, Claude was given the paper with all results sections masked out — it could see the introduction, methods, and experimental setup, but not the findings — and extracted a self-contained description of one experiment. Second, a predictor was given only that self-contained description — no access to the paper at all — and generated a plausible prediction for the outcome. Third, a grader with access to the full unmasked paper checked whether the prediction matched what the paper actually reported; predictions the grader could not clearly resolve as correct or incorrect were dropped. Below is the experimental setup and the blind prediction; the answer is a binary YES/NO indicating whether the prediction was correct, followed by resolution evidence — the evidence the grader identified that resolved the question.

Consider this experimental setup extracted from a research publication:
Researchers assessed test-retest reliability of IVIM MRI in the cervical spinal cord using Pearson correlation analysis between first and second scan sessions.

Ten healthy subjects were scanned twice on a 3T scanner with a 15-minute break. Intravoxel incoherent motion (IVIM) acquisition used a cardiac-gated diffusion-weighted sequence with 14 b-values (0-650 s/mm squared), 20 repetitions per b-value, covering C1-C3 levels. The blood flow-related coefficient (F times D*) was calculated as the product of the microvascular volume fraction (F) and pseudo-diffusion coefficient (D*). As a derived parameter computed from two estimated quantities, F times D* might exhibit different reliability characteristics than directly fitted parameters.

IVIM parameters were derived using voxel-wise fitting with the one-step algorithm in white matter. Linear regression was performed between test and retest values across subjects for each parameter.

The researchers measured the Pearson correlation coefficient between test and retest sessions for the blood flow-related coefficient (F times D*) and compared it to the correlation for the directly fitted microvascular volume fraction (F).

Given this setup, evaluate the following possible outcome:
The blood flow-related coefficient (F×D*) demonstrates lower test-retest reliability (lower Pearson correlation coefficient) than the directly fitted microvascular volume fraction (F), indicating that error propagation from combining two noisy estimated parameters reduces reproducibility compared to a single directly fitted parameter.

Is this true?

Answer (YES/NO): NO